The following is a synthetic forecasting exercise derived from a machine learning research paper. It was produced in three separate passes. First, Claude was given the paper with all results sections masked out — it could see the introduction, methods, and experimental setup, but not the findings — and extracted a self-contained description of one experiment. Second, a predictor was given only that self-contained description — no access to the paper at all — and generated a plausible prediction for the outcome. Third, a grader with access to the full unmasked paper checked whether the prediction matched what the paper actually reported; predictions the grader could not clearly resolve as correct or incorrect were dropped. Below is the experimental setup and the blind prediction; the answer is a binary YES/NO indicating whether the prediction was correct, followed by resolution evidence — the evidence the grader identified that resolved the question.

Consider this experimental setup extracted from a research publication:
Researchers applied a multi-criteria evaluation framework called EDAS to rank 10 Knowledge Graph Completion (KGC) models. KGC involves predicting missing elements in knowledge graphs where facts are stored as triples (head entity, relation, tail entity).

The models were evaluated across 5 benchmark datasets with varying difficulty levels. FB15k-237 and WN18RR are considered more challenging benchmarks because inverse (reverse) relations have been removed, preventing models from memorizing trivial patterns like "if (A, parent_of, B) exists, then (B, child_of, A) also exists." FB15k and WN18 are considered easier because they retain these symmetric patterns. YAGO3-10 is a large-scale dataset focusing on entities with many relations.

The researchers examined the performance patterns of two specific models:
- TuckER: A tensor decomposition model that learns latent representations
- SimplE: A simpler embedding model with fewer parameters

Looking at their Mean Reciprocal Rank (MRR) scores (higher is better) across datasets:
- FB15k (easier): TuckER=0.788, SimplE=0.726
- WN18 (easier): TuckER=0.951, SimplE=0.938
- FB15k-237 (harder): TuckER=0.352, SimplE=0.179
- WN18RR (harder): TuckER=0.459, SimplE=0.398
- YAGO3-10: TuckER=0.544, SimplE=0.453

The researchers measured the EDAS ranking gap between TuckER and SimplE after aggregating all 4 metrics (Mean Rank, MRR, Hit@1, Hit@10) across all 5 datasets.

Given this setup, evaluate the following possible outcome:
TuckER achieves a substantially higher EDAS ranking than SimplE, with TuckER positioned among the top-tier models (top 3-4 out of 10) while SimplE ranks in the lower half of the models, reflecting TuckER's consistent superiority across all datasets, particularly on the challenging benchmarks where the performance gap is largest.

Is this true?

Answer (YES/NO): YES